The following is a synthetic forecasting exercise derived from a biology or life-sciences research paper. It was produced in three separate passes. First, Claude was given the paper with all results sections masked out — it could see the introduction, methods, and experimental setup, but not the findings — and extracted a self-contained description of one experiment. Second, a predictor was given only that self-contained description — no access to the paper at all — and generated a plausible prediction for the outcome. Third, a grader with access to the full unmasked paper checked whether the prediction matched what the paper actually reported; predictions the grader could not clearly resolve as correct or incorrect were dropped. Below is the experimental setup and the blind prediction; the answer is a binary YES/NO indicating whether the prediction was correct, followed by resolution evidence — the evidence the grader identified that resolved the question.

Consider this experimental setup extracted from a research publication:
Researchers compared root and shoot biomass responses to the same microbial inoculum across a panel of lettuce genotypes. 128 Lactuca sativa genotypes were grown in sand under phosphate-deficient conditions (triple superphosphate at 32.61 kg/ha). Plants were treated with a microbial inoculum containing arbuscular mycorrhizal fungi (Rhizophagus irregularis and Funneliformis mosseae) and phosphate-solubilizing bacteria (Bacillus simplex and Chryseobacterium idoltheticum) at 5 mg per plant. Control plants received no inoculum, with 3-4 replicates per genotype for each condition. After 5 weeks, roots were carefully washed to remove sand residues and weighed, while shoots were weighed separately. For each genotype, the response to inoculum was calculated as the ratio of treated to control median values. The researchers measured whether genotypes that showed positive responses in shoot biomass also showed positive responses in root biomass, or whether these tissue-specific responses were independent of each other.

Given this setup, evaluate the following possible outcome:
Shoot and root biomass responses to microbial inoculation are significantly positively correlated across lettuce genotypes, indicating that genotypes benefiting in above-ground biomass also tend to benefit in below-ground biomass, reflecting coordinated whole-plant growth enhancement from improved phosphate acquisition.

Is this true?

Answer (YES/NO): NO